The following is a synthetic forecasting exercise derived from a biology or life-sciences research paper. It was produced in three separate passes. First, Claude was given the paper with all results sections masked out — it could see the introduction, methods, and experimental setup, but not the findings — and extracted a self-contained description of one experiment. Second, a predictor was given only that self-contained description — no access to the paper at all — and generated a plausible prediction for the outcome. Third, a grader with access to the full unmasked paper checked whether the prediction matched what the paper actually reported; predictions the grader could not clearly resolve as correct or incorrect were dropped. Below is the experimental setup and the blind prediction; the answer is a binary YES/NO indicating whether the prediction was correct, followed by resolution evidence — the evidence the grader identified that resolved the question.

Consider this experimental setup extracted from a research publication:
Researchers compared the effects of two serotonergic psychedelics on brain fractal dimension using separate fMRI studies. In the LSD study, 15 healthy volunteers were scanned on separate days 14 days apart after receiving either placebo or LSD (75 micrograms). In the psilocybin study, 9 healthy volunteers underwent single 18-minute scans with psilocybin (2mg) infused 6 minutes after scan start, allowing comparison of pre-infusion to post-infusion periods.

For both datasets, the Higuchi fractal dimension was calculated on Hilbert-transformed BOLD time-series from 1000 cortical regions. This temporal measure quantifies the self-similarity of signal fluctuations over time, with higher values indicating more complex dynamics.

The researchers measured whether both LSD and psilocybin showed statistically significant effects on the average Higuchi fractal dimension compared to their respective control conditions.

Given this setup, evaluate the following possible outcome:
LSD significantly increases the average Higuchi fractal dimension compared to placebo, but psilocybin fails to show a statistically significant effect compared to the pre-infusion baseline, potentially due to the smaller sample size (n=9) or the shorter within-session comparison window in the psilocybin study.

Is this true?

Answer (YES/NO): YES